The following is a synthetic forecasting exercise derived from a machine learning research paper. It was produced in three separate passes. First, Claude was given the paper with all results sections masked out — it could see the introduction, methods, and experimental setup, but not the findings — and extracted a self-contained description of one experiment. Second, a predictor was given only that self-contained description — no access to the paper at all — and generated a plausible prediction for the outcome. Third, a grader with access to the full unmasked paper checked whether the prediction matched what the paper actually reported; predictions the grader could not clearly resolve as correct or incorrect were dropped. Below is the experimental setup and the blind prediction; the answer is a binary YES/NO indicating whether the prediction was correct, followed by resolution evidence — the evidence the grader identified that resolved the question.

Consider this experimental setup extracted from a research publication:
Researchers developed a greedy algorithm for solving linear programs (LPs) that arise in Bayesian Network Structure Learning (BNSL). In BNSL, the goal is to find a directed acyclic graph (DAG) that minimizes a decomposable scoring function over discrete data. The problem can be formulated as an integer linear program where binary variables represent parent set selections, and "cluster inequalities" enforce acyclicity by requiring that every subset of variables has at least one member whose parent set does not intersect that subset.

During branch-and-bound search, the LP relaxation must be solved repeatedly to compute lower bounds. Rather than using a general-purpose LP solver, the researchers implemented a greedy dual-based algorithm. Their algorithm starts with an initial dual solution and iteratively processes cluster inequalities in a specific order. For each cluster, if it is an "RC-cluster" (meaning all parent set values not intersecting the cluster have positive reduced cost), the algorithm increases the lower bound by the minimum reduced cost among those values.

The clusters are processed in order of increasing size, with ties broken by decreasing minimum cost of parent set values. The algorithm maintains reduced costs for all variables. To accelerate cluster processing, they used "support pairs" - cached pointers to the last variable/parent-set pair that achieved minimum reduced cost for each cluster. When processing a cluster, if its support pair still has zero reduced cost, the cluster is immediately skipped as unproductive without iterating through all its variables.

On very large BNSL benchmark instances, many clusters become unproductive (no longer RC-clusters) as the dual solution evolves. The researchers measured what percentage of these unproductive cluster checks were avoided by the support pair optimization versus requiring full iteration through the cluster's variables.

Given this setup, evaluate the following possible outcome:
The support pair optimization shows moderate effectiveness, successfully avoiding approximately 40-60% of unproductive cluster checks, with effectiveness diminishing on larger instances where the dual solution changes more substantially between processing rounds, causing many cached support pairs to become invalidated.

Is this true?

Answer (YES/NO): NO